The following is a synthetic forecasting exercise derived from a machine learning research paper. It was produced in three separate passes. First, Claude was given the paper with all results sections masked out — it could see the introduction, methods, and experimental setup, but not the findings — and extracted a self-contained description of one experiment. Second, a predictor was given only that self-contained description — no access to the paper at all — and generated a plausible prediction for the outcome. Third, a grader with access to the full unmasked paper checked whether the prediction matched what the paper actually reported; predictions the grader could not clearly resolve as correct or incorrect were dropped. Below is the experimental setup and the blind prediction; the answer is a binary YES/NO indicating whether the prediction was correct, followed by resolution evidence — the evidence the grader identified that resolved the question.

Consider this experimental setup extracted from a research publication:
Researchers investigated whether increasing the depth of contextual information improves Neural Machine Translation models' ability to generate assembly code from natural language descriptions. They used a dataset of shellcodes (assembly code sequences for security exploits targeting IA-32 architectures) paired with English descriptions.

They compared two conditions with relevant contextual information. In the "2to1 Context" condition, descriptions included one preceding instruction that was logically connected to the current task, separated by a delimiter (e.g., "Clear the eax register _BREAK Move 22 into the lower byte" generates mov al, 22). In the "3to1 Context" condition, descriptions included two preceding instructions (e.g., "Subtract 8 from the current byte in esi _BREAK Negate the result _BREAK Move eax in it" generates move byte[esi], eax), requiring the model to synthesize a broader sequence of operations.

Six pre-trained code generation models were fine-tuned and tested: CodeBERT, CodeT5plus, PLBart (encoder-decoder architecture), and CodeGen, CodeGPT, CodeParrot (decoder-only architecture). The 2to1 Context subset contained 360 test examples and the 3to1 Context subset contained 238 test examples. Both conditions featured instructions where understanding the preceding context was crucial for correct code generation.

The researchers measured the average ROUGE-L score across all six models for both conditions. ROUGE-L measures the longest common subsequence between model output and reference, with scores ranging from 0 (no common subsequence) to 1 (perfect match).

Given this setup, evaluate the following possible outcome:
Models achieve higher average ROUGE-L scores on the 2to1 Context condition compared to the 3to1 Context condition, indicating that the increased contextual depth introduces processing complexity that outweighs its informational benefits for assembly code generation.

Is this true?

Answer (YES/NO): YES